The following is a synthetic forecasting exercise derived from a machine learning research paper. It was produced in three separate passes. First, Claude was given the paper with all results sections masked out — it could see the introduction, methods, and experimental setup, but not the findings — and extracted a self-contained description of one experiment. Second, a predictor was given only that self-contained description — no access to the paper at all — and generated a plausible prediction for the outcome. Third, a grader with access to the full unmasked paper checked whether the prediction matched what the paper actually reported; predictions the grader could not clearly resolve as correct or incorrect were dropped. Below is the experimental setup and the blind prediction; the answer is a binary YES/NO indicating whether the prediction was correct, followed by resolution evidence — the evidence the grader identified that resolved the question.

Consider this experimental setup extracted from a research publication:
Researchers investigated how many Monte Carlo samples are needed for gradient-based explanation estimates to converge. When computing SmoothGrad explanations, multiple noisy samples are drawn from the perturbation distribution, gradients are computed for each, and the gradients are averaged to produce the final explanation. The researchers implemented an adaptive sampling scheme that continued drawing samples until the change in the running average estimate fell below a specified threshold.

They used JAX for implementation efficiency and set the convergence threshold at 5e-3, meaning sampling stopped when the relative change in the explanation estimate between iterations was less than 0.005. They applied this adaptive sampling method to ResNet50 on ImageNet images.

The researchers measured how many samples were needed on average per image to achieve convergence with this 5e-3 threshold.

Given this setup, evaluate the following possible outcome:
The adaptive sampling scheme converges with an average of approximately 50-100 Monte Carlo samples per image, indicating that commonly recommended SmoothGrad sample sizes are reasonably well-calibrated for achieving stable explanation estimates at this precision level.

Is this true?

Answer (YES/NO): NO